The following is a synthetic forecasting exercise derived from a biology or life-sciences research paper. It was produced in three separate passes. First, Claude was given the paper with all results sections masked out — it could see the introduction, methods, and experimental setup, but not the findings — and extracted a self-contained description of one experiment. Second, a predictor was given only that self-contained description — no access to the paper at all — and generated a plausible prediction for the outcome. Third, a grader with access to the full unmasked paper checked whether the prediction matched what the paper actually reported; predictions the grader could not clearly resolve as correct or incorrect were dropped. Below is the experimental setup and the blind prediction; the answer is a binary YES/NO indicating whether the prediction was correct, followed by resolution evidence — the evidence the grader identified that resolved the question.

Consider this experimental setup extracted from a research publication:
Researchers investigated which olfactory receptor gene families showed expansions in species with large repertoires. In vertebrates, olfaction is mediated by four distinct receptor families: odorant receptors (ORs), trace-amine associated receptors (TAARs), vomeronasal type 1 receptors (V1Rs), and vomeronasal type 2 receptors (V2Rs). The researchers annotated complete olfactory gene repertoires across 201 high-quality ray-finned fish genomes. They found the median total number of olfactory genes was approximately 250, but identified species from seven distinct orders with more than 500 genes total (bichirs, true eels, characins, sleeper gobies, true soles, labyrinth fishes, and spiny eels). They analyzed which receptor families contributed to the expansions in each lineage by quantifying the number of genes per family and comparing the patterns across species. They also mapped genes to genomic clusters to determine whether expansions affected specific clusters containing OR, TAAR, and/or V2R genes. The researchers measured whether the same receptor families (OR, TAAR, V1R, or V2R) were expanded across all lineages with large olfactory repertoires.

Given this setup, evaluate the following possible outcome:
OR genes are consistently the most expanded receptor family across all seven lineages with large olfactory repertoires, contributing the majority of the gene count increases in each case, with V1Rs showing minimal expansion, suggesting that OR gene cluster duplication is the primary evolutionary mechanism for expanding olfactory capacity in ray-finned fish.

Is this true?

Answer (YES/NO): NO